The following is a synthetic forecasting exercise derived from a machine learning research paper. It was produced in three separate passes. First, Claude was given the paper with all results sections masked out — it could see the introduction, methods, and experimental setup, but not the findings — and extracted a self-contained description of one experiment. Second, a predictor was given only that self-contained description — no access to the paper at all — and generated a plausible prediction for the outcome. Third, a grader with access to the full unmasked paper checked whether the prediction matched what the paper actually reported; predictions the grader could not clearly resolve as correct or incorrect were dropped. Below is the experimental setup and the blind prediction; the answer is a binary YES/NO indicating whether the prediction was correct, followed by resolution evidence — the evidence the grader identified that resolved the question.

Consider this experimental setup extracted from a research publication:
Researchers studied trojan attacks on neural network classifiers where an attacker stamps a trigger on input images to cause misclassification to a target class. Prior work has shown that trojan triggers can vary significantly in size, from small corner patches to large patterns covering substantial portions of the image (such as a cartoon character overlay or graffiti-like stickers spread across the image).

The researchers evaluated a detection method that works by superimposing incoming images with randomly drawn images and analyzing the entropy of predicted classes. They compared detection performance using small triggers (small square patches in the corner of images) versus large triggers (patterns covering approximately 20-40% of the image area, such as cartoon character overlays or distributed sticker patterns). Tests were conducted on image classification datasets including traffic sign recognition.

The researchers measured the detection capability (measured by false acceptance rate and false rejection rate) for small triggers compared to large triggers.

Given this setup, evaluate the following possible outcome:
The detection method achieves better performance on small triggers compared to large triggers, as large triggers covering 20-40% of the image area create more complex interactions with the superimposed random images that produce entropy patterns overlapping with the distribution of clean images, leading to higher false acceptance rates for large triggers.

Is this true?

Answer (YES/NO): NO